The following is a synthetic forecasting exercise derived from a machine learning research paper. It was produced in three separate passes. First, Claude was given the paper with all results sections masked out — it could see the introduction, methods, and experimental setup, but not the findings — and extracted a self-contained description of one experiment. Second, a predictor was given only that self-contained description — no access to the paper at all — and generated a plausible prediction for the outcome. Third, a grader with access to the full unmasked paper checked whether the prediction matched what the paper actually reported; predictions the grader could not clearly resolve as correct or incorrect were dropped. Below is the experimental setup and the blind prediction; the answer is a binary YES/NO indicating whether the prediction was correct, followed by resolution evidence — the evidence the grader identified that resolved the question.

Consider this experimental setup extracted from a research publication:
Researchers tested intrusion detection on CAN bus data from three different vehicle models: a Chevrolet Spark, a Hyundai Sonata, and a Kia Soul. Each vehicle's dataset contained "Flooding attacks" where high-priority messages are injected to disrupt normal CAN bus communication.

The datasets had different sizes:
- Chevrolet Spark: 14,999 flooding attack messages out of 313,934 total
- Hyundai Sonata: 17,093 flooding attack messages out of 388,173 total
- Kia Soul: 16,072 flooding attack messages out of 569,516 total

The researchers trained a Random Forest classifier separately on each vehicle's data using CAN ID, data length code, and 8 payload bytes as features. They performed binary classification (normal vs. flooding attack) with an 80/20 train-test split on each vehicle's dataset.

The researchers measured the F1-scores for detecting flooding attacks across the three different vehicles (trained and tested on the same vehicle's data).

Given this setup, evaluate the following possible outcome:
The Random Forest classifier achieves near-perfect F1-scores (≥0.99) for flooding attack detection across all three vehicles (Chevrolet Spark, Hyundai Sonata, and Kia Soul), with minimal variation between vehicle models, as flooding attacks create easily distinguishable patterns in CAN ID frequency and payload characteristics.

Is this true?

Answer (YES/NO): YES